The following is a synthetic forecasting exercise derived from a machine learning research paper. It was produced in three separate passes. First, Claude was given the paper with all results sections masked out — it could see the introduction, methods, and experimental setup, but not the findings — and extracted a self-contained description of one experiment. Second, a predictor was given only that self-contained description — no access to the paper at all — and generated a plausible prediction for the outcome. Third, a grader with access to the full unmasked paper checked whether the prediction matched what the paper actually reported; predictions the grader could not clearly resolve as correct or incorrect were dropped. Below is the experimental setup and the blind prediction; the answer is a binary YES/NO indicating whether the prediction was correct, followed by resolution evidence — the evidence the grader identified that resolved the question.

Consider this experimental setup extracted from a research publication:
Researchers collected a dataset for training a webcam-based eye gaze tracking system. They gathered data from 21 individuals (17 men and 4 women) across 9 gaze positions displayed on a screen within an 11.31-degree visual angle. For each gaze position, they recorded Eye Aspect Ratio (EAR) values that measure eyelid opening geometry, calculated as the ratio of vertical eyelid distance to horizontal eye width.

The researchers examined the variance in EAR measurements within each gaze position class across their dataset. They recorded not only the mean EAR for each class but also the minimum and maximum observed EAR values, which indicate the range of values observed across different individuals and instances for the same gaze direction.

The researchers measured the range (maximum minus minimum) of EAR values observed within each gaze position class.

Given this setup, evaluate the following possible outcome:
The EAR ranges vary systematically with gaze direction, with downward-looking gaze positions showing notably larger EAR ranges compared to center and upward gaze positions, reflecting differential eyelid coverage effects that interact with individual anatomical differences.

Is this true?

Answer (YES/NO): NO